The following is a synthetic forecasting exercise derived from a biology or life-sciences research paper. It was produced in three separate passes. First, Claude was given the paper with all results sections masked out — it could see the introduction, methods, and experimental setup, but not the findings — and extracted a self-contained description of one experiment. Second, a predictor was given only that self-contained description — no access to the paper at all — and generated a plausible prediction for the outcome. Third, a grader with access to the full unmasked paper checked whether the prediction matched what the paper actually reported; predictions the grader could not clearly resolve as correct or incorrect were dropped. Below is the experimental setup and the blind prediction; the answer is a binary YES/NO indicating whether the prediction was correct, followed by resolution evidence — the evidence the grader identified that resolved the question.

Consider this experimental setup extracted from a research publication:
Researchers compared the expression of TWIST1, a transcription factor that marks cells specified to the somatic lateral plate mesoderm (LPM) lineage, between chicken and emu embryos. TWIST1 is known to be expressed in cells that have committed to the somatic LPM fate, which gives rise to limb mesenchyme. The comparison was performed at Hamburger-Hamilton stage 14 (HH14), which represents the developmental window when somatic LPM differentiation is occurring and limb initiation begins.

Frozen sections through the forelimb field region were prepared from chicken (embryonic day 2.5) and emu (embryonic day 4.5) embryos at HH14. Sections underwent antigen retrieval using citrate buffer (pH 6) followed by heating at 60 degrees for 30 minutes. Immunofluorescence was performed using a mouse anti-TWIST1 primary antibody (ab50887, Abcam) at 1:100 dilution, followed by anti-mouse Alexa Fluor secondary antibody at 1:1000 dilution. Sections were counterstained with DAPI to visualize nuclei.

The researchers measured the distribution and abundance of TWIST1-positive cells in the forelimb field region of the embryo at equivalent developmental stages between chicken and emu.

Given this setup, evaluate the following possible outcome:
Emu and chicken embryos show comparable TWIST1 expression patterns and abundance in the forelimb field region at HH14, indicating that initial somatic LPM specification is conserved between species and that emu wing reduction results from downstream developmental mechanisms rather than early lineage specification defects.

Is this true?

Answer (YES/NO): NO